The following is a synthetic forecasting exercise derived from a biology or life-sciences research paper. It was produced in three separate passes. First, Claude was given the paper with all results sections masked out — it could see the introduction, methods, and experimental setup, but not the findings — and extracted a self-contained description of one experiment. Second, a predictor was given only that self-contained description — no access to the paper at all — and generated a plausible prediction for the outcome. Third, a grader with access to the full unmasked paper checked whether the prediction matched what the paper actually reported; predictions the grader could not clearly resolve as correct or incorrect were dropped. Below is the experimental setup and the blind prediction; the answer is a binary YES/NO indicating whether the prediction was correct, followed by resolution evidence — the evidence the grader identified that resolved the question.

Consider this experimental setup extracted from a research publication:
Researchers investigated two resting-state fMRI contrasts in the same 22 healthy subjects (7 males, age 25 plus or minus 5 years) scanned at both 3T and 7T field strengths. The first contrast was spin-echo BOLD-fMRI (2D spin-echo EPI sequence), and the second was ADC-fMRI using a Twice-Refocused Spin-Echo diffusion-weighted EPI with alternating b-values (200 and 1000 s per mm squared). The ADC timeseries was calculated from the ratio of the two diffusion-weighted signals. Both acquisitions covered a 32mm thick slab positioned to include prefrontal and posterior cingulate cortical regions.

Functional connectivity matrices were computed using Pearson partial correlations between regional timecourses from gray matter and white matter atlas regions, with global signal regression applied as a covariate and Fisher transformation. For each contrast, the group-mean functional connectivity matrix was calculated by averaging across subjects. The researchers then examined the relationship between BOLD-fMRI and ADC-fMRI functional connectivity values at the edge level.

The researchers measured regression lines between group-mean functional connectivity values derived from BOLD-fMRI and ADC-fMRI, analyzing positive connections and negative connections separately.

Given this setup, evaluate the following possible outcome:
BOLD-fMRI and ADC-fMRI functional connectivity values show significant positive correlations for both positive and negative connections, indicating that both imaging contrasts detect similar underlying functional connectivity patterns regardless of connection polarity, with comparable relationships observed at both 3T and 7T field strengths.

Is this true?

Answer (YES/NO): NO